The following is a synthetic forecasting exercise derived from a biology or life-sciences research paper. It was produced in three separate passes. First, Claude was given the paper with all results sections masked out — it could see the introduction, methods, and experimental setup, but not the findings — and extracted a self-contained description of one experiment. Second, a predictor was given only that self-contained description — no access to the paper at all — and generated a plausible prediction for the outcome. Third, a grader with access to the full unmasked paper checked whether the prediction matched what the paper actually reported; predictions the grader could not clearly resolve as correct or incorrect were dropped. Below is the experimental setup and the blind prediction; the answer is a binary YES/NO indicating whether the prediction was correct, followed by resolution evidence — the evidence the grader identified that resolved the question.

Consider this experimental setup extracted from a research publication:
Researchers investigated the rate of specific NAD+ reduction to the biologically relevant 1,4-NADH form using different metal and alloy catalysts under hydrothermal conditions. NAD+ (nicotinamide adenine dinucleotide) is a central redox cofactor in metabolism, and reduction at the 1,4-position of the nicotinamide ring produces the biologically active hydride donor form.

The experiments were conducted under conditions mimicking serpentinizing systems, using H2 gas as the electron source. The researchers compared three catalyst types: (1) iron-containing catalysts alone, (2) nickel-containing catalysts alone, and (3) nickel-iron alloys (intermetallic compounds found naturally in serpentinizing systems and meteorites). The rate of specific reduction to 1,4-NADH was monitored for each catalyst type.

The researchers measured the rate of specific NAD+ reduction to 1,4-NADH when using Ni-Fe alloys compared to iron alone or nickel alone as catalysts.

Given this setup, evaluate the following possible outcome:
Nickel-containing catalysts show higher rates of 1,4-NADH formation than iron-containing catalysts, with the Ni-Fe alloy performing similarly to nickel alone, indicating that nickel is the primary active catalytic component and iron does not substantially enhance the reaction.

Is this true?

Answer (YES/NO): NO